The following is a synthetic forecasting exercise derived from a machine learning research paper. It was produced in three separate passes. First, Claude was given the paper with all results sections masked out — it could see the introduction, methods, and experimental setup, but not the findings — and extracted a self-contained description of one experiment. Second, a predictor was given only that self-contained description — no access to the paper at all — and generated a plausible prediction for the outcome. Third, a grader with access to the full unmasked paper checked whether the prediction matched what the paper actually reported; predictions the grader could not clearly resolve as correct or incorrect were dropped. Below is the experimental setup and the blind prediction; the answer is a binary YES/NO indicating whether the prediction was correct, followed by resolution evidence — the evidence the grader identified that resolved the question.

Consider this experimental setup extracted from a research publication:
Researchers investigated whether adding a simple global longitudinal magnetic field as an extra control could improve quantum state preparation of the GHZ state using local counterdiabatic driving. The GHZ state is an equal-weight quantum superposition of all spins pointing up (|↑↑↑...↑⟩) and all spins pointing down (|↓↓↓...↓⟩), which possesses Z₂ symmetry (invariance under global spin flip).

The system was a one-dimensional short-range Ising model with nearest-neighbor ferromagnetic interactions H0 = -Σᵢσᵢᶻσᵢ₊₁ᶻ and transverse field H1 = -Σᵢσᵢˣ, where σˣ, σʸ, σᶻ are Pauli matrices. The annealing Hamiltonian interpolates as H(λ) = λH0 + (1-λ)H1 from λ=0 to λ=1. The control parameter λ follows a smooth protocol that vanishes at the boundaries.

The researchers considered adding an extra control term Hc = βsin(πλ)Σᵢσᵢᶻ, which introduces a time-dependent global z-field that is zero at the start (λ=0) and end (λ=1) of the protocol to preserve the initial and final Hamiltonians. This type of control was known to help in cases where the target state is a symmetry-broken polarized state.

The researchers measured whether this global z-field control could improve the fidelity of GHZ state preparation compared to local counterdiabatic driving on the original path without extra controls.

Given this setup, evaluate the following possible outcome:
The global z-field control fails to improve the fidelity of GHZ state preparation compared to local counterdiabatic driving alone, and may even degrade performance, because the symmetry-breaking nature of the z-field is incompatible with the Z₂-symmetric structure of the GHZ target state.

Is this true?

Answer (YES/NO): YES